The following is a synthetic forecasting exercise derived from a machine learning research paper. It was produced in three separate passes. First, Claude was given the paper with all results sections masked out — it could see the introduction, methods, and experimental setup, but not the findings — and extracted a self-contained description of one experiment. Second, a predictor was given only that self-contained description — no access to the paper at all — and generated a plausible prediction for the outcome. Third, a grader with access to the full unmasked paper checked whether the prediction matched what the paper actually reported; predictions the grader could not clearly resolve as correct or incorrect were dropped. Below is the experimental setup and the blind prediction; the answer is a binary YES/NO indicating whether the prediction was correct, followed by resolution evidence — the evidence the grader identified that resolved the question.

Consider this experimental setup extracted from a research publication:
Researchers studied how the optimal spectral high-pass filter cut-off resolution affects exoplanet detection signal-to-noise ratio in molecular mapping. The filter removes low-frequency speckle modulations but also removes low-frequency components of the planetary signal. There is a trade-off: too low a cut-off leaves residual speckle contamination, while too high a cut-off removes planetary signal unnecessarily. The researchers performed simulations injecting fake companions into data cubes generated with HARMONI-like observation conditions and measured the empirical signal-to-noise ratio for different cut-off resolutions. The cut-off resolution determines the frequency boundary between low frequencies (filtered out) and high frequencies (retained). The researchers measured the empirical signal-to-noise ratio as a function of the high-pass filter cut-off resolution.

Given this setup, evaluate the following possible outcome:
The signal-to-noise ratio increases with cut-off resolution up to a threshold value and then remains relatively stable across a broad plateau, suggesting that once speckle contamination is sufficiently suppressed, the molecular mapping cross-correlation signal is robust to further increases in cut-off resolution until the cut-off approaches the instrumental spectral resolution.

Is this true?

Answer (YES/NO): NO